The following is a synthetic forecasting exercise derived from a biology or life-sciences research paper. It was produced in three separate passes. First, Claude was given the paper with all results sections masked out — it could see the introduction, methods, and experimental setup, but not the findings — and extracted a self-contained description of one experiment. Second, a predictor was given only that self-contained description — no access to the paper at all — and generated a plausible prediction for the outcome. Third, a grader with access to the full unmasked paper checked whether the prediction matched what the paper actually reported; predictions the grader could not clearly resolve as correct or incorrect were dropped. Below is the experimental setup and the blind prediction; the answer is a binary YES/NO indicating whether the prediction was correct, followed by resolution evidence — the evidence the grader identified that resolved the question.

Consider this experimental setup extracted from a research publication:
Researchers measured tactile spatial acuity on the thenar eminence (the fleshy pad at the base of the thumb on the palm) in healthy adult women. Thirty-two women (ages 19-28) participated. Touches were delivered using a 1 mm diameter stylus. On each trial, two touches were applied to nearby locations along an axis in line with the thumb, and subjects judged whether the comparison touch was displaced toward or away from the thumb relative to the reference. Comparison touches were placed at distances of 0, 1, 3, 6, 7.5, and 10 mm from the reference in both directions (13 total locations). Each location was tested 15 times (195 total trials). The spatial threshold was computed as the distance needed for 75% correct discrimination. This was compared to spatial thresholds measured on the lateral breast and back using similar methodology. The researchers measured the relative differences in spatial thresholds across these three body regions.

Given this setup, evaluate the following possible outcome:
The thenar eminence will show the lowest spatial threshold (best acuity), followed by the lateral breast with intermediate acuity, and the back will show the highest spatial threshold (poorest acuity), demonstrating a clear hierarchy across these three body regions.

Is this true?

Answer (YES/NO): NO